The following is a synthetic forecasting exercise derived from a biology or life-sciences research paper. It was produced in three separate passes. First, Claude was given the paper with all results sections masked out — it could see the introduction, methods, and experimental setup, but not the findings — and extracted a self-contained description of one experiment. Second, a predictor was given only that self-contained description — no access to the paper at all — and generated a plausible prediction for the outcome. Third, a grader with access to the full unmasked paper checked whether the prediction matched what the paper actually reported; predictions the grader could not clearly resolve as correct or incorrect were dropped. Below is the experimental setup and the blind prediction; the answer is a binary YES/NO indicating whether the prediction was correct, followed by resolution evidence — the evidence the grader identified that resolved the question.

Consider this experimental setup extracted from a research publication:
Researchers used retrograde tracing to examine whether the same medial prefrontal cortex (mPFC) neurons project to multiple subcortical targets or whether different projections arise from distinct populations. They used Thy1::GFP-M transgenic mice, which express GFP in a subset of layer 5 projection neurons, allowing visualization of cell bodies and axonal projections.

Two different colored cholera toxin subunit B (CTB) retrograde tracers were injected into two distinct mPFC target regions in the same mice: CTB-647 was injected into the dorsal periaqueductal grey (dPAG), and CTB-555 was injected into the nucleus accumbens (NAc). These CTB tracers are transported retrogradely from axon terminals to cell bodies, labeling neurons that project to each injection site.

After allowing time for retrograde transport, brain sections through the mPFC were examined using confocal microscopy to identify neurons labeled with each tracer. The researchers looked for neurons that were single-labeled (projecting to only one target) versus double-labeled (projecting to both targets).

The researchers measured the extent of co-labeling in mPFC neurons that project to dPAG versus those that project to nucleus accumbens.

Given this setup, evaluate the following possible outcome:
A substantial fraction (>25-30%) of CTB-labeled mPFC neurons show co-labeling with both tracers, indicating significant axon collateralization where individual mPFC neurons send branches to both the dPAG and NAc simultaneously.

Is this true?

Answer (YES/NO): NO